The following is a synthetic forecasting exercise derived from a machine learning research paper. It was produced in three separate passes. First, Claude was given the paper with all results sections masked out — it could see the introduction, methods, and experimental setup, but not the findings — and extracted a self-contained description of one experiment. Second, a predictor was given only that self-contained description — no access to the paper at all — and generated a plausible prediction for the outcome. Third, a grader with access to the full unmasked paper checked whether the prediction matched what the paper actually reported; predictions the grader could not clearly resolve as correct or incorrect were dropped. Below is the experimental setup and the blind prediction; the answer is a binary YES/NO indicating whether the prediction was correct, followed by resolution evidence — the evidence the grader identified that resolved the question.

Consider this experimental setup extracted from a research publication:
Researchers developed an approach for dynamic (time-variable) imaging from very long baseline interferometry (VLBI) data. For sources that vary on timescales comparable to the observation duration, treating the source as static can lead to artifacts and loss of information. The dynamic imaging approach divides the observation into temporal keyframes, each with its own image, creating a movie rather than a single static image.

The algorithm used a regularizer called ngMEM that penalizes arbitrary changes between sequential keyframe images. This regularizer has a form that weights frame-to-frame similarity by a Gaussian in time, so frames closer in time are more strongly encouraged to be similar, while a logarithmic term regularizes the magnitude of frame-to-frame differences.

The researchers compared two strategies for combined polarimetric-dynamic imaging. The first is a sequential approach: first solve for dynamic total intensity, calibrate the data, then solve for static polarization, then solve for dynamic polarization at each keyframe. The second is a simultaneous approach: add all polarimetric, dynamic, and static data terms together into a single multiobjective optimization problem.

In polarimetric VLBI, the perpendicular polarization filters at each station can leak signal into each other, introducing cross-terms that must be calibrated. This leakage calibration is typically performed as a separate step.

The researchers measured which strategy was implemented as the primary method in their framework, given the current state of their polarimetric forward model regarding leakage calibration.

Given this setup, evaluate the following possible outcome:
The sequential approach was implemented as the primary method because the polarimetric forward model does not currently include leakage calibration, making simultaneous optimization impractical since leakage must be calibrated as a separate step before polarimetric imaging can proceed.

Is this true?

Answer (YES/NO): YES